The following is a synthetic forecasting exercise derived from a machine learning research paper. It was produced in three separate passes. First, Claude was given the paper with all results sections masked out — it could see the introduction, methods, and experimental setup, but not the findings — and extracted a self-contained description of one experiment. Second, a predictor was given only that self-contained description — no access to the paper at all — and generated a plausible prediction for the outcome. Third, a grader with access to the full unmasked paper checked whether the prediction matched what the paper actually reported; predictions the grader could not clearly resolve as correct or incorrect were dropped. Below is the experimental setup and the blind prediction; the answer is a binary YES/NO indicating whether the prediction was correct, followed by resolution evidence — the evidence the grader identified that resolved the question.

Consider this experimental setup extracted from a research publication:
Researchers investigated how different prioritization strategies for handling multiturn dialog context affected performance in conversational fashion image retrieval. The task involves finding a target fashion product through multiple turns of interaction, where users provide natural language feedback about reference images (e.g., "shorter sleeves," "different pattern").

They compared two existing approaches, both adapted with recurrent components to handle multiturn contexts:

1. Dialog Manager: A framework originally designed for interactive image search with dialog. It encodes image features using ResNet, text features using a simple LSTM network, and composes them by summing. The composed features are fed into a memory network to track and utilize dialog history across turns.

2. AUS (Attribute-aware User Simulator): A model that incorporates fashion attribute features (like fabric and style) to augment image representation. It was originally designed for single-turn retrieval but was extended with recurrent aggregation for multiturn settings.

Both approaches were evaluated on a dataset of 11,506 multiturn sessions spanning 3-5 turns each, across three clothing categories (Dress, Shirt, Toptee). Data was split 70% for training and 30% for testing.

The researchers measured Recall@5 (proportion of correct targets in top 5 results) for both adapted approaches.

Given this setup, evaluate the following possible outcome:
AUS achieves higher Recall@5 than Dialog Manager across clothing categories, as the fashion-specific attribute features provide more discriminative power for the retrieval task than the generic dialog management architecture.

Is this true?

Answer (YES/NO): YES